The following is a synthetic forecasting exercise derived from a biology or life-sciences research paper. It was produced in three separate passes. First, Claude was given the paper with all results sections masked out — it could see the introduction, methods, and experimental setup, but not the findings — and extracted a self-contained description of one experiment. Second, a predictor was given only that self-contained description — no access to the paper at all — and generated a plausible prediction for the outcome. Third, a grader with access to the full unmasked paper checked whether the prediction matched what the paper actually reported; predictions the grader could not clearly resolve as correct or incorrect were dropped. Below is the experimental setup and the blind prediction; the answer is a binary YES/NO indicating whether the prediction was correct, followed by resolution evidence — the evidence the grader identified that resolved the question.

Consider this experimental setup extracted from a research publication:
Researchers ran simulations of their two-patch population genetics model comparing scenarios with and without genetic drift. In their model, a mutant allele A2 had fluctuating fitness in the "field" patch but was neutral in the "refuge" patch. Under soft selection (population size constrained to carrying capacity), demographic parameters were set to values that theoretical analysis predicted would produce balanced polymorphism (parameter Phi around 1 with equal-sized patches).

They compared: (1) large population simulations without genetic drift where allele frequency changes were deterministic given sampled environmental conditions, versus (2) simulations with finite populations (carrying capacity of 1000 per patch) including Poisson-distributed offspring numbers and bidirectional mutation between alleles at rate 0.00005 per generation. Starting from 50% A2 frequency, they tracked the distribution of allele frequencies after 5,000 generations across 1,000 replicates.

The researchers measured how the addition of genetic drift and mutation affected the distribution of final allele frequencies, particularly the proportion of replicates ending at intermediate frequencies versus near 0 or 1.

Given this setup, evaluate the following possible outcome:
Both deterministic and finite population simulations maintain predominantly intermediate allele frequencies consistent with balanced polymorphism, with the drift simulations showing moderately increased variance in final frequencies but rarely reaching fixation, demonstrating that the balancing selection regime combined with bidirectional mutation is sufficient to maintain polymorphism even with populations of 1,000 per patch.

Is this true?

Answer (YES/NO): NO